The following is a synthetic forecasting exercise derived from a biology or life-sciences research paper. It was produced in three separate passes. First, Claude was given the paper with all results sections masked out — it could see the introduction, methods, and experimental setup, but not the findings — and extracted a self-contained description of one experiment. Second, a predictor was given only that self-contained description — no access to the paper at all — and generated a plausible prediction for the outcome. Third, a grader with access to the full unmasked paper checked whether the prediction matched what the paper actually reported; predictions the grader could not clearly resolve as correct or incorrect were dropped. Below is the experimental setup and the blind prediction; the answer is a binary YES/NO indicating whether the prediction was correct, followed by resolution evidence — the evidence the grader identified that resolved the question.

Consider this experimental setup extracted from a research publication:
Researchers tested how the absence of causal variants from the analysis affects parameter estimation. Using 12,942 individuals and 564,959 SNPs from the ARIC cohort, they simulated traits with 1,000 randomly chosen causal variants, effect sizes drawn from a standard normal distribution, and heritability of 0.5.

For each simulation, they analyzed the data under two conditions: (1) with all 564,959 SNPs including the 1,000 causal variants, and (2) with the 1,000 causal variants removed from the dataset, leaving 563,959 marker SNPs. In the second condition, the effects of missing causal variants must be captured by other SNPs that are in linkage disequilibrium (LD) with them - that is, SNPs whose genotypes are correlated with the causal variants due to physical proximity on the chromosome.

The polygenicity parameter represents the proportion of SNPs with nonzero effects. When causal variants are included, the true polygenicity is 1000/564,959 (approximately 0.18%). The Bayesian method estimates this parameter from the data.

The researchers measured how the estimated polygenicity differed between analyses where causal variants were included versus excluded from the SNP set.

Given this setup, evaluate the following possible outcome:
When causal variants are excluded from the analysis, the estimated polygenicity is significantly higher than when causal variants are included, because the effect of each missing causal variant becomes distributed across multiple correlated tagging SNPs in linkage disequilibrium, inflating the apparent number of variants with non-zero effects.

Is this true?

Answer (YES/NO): YES